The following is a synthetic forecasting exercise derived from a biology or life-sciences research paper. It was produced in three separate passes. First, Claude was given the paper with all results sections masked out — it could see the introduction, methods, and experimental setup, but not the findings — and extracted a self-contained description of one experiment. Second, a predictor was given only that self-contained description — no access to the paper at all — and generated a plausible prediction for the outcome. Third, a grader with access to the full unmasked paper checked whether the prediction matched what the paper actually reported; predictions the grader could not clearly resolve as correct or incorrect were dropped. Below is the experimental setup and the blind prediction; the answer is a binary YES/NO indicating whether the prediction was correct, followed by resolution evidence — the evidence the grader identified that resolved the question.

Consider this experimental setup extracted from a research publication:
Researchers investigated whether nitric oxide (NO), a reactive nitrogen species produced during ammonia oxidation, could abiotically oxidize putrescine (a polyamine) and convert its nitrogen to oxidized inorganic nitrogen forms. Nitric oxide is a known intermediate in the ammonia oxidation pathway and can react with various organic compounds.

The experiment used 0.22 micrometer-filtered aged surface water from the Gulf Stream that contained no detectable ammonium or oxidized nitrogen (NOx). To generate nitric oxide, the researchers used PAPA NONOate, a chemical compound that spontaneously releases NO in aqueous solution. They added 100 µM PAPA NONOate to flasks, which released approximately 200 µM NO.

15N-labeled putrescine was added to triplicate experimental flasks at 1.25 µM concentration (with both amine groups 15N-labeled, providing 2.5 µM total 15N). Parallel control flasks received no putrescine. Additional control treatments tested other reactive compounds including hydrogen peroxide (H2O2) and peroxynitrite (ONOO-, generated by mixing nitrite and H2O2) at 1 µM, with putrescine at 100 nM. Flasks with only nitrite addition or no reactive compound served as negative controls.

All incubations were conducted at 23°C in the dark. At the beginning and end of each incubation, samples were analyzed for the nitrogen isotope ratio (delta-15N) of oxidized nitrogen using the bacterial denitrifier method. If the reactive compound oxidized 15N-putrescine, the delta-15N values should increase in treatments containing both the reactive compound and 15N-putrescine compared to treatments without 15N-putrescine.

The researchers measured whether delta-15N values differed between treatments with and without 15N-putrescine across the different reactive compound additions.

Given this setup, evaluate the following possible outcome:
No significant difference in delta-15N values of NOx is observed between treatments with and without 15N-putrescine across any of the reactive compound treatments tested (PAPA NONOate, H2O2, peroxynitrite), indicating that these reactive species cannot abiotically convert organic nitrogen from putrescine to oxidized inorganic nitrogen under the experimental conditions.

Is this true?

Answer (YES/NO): YES